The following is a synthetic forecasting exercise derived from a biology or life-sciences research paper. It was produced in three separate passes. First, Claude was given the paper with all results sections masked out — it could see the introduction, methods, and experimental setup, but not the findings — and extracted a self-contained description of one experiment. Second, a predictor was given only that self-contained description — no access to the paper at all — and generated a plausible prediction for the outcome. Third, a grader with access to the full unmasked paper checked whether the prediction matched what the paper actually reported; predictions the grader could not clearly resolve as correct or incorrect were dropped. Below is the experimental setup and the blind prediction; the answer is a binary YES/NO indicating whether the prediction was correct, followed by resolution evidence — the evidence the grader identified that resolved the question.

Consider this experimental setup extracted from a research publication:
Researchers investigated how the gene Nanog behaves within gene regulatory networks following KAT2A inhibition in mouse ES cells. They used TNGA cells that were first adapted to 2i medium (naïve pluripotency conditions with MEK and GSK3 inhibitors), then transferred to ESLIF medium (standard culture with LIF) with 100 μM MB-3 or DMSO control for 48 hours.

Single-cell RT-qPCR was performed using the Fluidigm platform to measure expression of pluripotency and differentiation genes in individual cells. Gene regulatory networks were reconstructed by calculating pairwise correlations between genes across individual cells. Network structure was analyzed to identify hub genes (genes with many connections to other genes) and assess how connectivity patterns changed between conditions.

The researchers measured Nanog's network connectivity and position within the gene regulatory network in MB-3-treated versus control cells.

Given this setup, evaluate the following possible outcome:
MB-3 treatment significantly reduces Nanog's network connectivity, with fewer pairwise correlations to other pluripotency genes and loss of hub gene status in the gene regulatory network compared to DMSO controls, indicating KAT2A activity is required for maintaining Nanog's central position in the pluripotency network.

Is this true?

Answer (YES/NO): NO